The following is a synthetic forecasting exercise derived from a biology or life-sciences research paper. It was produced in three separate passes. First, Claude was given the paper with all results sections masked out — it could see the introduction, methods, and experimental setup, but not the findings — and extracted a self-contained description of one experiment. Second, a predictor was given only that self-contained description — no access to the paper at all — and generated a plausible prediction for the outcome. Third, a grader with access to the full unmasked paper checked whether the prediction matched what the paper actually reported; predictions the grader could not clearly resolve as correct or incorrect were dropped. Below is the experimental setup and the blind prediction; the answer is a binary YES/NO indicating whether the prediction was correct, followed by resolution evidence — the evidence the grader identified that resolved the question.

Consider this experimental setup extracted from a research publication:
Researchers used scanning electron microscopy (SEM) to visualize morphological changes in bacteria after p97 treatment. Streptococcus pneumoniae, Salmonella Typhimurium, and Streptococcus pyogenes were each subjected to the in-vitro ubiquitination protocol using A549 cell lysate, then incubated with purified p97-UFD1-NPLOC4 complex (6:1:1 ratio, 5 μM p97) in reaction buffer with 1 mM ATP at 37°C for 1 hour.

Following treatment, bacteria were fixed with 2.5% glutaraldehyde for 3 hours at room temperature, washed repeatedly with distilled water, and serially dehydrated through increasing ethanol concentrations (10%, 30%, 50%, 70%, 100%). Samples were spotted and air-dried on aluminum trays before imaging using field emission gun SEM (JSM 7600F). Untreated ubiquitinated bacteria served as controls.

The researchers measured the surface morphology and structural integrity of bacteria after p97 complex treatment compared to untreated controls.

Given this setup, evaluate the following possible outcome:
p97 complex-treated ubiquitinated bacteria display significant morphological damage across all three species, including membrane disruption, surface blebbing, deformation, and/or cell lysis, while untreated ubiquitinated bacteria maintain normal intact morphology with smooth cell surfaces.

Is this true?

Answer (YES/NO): YES